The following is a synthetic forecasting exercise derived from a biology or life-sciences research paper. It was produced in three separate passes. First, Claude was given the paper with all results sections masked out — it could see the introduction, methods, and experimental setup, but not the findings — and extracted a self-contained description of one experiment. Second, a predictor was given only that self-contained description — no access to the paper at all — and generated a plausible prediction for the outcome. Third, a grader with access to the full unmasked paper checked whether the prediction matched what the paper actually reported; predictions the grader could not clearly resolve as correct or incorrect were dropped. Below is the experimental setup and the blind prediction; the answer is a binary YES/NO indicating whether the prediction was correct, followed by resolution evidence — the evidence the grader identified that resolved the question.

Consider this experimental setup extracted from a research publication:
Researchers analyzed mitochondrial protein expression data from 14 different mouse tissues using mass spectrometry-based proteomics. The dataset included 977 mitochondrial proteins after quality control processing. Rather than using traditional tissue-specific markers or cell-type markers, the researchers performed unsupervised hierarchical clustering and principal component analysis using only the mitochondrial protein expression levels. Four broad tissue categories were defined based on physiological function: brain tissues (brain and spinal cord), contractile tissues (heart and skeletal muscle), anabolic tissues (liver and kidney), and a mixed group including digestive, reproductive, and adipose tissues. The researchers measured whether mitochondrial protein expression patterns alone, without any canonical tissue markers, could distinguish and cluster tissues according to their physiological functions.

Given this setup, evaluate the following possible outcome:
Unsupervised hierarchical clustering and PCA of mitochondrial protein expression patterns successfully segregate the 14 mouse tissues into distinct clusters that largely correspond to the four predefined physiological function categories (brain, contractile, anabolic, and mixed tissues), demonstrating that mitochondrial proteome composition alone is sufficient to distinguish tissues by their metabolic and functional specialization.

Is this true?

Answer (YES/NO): YES